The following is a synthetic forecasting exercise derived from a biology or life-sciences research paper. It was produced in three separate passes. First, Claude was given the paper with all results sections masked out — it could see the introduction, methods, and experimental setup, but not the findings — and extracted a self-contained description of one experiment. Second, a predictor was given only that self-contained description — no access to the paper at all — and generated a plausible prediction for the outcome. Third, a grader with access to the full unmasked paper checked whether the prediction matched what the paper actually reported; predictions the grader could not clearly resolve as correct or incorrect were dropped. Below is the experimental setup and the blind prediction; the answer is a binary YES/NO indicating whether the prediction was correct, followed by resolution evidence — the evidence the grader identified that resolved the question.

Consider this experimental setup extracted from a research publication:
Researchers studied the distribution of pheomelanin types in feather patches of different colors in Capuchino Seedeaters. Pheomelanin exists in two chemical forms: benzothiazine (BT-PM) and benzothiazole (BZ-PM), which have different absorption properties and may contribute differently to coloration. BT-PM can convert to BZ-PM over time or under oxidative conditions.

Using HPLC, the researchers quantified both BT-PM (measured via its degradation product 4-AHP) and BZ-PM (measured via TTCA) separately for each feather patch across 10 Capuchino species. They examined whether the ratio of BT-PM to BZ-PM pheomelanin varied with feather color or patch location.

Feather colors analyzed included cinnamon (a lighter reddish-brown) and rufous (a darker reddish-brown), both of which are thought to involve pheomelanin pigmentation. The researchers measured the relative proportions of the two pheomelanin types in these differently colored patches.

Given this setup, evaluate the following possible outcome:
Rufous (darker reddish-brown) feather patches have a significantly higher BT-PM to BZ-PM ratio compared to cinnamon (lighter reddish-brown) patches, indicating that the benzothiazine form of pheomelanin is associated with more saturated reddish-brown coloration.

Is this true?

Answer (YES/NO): YES